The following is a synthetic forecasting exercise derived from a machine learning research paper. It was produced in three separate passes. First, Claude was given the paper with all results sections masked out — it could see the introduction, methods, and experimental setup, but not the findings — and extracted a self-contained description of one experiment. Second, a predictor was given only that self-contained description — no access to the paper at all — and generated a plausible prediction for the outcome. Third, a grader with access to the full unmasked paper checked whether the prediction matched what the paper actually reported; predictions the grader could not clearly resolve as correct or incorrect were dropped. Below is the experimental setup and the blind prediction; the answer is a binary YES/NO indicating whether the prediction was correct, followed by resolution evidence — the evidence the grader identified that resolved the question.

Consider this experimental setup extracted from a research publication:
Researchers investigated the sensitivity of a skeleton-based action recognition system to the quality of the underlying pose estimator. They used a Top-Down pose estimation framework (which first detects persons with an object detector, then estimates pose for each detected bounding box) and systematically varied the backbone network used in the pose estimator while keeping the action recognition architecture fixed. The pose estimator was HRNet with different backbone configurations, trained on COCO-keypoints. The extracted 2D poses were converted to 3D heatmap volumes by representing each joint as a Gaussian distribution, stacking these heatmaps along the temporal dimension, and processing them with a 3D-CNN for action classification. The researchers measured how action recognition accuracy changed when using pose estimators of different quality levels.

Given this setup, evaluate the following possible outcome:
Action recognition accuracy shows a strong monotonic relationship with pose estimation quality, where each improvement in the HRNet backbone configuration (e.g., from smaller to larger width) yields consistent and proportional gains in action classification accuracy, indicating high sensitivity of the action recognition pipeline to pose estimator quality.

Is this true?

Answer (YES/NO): NO